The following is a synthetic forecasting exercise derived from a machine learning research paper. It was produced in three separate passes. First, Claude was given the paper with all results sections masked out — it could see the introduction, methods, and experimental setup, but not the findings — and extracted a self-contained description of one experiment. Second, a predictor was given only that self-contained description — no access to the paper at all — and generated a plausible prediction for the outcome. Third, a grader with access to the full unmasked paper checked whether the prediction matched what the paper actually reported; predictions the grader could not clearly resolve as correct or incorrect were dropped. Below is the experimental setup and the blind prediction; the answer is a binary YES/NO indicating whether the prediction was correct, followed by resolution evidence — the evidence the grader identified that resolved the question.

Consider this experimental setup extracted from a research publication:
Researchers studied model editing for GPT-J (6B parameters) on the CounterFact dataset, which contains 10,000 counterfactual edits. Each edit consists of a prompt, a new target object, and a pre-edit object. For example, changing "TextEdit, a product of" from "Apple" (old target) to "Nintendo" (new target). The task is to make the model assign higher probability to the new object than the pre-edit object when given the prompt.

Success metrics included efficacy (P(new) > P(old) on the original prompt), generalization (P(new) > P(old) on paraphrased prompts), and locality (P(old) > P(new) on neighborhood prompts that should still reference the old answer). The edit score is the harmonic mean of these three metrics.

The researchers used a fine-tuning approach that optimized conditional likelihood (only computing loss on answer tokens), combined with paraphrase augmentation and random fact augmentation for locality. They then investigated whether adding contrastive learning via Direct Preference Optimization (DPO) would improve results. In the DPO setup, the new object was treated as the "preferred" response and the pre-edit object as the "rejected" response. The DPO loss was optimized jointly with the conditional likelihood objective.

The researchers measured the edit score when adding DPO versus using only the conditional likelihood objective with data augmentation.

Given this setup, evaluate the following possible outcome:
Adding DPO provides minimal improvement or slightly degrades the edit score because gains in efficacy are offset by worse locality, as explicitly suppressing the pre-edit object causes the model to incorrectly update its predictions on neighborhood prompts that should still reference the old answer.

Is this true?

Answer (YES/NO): NO